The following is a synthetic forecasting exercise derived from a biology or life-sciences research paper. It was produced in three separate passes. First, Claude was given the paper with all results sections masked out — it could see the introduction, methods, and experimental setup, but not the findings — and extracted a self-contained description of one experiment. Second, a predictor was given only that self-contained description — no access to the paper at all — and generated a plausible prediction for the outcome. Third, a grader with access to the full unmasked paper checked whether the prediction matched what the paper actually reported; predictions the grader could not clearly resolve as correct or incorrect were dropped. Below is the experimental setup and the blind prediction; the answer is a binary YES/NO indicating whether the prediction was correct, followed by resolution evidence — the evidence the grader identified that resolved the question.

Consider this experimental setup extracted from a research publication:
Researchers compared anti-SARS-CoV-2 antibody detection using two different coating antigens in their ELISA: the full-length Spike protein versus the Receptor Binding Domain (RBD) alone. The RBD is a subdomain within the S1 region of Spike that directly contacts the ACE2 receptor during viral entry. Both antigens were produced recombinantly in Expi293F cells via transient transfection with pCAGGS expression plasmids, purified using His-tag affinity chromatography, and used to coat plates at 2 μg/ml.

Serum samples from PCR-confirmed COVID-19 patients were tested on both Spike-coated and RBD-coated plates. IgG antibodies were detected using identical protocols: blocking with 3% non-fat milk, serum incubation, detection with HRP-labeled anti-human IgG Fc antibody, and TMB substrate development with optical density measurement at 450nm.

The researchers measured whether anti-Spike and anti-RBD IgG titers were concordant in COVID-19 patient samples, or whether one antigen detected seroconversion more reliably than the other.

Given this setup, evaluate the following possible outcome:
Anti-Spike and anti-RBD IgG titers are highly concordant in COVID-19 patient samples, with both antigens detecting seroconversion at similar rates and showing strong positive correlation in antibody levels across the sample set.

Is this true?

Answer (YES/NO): YES